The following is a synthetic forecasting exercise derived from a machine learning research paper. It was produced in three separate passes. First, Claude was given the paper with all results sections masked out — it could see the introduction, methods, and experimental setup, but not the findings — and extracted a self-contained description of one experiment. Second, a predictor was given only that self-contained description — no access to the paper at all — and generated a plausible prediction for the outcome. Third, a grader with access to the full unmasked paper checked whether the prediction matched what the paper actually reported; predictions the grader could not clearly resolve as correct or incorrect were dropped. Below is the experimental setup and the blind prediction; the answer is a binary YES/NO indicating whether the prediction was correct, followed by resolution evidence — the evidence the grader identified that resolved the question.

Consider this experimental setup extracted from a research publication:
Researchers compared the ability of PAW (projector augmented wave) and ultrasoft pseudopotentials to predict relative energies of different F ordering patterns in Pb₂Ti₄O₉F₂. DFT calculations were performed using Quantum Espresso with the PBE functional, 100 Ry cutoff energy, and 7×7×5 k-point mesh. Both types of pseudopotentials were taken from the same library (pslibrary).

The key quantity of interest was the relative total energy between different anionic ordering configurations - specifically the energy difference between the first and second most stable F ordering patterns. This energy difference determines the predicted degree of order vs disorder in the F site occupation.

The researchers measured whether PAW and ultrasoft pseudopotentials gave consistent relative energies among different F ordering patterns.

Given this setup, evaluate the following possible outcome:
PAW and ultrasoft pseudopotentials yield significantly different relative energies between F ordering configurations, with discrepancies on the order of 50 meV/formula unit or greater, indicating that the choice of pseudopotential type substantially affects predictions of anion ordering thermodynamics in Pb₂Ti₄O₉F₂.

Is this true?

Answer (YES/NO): NO